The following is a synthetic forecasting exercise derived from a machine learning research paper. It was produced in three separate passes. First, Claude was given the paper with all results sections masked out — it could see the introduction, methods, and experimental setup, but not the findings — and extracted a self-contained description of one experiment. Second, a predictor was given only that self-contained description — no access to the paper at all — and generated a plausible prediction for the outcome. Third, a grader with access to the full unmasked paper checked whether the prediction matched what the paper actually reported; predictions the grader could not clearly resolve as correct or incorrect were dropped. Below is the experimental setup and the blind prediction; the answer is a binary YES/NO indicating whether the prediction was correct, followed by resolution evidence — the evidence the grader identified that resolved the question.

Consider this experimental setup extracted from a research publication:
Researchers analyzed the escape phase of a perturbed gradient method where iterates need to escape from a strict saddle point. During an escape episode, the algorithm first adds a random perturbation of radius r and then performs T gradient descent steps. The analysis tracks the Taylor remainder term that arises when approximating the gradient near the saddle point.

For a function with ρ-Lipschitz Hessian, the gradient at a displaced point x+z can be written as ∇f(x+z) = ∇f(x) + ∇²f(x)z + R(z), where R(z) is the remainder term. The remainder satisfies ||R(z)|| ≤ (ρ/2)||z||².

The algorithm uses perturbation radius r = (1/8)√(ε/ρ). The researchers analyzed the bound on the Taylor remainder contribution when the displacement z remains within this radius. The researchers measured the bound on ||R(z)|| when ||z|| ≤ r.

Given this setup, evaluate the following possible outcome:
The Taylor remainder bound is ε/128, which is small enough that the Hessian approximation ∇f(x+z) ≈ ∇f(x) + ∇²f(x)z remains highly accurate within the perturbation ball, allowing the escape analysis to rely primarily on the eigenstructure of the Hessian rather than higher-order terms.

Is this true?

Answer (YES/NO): YES